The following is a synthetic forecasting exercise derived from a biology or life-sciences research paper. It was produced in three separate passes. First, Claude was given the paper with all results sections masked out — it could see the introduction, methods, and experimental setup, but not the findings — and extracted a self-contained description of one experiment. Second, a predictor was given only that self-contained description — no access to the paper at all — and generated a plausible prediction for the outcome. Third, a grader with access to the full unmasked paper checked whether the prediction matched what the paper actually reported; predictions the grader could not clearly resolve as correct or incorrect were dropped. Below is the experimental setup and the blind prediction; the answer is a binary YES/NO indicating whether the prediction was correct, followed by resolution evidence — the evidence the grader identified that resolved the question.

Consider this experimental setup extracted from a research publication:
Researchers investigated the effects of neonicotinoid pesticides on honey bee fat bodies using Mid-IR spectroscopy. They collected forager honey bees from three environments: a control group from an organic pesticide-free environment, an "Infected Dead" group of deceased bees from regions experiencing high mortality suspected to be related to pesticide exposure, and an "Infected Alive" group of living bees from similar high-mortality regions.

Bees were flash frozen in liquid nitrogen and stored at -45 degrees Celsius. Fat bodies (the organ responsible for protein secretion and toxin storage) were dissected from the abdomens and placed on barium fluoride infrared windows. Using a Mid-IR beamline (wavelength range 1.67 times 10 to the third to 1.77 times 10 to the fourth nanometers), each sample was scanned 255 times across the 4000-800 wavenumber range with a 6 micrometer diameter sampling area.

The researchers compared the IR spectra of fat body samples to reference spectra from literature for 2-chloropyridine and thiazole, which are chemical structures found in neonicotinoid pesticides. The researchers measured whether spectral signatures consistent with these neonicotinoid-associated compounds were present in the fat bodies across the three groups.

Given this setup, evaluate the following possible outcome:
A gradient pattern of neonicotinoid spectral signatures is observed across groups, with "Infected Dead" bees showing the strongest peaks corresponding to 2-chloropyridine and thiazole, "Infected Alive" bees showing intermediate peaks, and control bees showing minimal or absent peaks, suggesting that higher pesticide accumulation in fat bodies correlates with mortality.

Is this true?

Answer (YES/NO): YES